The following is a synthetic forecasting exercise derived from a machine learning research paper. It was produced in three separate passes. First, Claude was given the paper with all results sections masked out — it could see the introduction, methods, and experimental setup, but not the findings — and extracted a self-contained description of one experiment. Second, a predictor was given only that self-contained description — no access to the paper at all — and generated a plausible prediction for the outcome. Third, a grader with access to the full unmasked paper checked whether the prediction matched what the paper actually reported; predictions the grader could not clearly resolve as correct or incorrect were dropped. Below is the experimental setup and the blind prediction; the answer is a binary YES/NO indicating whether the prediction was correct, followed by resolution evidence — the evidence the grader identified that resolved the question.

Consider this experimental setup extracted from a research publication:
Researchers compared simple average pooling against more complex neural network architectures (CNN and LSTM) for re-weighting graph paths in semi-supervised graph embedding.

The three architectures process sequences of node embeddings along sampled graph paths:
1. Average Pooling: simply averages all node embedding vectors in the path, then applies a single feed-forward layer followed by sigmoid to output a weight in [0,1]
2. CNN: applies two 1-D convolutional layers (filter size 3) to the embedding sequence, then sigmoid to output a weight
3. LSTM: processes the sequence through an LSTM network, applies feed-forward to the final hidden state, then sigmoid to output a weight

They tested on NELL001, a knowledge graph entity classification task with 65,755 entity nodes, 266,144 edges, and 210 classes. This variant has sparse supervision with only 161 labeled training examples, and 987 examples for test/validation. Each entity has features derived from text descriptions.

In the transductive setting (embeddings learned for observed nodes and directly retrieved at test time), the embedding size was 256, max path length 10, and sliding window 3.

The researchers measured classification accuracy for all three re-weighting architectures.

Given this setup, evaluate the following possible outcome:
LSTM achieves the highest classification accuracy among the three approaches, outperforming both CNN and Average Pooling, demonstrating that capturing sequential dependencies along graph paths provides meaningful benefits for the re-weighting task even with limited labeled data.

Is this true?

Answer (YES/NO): YES